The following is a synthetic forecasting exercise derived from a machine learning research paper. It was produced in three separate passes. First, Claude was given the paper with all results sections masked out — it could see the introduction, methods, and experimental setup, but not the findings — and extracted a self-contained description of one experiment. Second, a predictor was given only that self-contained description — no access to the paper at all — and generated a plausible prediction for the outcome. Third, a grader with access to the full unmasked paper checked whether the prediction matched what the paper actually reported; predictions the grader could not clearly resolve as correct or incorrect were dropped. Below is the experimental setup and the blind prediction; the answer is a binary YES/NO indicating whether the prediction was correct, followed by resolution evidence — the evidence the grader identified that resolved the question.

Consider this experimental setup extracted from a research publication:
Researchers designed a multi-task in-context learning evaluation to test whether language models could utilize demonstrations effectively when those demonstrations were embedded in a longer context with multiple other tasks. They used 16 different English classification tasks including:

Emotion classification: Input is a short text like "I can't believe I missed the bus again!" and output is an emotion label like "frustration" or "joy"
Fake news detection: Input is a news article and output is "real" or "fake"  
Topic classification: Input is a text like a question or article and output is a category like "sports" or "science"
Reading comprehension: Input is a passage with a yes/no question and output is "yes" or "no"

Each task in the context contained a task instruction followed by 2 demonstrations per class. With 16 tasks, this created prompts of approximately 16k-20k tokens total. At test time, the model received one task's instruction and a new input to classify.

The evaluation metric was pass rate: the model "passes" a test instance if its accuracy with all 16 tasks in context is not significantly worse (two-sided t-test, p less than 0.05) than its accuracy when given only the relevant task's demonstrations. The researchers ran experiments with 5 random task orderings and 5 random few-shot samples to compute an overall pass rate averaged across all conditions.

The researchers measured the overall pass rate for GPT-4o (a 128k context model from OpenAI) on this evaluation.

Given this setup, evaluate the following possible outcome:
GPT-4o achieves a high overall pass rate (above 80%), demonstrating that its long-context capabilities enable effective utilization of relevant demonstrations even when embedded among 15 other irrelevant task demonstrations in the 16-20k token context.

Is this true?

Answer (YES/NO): YES